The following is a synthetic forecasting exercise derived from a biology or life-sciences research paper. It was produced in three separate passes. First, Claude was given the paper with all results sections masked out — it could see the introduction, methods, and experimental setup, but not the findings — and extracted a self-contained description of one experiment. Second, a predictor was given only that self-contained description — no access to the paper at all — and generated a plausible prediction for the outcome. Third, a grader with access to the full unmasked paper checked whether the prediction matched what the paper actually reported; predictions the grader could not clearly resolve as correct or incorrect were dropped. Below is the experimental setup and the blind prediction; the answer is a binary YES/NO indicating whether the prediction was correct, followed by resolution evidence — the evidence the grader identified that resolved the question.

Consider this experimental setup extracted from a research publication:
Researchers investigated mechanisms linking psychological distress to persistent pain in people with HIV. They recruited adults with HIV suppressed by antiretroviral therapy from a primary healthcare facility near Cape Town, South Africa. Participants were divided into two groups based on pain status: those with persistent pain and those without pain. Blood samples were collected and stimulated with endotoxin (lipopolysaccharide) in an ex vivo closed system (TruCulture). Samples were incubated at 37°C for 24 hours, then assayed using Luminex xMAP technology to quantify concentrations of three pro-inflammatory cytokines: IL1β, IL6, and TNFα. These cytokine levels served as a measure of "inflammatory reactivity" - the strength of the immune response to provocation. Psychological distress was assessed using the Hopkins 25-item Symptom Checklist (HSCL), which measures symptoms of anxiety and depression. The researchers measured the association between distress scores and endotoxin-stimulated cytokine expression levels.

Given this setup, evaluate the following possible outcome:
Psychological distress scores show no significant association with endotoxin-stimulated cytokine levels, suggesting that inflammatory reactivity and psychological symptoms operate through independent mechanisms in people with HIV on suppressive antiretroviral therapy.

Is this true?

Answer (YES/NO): YES